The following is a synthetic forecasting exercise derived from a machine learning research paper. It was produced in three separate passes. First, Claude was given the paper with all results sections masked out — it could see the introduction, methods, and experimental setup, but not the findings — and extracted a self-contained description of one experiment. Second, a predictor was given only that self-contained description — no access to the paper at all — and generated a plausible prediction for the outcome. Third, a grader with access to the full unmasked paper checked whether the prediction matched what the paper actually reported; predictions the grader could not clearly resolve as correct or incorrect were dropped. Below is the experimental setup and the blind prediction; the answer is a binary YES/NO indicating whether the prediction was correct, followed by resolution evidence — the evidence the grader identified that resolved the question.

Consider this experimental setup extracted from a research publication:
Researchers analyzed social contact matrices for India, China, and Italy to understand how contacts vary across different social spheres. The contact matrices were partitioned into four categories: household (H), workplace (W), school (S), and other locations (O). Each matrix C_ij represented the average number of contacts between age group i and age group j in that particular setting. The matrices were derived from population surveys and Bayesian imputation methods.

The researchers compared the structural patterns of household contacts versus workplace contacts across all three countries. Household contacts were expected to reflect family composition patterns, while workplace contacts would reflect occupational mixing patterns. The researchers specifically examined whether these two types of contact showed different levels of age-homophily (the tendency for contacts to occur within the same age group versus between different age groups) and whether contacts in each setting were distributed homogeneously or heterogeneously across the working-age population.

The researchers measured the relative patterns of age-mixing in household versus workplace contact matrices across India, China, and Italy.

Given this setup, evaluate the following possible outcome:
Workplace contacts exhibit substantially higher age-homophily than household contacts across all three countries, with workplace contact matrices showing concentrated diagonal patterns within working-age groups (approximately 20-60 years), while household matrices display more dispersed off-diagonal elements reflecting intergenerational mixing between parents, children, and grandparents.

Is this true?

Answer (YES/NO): NO